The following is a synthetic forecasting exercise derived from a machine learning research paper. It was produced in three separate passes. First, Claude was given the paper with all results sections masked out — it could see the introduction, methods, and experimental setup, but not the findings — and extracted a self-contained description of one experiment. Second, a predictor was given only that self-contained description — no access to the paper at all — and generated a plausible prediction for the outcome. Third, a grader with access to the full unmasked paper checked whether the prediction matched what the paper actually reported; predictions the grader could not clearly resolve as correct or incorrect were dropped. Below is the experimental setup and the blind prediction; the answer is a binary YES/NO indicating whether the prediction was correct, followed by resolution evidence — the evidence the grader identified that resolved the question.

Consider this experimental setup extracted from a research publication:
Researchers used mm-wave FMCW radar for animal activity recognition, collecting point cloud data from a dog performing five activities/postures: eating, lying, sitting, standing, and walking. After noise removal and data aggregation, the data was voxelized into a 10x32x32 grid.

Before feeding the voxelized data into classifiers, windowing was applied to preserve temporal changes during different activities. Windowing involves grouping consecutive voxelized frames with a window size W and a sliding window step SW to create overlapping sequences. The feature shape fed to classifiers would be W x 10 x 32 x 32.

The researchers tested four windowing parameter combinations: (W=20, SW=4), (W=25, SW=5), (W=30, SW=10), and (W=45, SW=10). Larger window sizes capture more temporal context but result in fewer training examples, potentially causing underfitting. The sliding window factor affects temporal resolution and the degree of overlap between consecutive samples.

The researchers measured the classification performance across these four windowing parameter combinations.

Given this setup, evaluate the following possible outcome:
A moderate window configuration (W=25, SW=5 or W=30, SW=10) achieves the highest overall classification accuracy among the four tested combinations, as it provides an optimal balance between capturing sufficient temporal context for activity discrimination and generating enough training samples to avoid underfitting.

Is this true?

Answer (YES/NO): YES